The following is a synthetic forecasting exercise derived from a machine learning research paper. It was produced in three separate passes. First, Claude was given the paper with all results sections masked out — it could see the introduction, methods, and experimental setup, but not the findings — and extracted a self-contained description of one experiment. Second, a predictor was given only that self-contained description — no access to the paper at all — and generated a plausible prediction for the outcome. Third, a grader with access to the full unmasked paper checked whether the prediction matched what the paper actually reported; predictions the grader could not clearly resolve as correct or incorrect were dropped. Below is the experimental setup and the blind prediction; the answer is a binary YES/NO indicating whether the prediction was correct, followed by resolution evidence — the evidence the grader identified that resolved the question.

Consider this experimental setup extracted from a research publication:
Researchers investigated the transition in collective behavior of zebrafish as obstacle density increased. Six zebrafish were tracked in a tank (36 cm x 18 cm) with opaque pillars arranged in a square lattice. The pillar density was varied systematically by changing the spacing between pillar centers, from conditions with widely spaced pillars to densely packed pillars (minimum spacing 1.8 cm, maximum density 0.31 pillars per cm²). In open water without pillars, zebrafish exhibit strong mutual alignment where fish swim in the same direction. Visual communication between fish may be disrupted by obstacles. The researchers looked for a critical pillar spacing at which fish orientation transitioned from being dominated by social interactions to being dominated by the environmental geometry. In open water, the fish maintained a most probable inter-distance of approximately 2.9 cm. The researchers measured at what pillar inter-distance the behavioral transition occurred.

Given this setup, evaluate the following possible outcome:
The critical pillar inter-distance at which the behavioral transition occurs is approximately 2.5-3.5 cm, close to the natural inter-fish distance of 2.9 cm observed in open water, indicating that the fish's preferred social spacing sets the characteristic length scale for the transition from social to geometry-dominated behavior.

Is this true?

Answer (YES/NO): YES